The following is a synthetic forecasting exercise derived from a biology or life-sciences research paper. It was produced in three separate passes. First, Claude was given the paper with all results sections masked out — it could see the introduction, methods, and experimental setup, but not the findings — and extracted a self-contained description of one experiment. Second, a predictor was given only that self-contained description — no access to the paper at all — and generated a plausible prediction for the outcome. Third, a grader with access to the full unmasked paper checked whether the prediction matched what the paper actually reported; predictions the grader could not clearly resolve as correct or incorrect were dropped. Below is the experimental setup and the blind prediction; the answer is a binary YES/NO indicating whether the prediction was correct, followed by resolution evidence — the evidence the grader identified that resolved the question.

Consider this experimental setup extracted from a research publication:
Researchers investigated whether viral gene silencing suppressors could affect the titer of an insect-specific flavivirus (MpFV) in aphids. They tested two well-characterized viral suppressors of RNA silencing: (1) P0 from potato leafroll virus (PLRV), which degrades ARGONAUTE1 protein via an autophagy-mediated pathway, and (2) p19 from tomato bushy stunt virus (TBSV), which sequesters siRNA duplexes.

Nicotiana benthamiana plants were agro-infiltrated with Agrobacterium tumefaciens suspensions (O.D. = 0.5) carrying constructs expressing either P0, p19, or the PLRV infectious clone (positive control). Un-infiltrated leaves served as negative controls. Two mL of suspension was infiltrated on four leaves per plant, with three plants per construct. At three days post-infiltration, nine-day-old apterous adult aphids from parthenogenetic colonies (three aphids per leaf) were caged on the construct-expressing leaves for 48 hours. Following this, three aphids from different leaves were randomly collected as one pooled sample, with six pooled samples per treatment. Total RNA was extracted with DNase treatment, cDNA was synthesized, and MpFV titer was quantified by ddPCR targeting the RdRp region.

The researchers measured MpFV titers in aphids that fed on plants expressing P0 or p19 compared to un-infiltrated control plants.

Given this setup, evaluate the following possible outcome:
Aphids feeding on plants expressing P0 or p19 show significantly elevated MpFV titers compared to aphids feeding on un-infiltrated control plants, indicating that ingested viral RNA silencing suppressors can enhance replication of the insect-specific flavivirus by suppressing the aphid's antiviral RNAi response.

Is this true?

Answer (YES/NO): NO